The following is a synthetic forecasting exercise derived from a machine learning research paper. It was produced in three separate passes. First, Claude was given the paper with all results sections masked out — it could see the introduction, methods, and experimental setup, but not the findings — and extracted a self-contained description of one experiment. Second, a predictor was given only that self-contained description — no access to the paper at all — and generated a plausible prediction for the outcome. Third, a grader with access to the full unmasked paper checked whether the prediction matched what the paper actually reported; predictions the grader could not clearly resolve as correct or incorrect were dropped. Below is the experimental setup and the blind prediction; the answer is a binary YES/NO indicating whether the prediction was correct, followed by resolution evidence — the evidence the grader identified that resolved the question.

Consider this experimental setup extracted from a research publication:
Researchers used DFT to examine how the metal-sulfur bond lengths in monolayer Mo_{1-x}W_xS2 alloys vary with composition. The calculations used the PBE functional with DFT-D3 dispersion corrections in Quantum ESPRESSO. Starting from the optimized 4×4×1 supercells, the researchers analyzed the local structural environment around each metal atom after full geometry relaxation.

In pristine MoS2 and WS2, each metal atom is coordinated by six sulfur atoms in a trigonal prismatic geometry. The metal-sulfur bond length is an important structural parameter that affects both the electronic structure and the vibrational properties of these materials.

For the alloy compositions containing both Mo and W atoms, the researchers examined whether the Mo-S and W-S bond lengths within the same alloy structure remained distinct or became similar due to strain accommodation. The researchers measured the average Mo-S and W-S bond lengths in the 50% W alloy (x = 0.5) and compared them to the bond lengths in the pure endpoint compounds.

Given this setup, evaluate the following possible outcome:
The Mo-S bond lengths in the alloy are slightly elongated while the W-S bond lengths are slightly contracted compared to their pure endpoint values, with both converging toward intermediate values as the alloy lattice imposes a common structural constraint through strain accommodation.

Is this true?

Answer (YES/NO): YES